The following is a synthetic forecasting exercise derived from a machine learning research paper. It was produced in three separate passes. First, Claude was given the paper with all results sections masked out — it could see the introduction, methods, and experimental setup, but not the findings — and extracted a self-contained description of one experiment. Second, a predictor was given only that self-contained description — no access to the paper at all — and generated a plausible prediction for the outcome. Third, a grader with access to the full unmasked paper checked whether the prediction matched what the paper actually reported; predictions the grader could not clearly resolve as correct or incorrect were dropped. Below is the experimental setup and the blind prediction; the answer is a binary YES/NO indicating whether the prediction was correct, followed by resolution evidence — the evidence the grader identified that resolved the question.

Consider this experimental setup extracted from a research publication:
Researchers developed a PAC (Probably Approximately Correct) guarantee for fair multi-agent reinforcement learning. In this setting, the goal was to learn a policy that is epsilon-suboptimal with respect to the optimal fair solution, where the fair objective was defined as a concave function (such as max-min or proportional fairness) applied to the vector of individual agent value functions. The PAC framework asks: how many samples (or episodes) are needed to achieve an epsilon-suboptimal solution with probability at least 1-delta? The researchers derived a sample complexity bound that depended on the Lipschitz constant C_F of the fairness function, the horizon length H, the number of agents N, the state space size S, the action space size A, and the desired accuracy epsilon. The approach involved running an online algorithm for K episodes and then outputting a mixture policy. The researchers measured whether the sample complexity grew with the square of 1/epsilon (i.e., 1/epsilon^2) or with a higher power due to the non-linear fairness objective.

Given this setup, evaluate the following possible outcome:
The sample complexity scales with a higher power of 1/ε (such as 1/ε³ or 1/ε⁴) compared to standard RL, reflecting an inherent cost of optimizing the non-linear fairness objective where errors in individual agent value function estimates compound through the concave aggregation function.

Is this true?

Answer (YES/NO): NO